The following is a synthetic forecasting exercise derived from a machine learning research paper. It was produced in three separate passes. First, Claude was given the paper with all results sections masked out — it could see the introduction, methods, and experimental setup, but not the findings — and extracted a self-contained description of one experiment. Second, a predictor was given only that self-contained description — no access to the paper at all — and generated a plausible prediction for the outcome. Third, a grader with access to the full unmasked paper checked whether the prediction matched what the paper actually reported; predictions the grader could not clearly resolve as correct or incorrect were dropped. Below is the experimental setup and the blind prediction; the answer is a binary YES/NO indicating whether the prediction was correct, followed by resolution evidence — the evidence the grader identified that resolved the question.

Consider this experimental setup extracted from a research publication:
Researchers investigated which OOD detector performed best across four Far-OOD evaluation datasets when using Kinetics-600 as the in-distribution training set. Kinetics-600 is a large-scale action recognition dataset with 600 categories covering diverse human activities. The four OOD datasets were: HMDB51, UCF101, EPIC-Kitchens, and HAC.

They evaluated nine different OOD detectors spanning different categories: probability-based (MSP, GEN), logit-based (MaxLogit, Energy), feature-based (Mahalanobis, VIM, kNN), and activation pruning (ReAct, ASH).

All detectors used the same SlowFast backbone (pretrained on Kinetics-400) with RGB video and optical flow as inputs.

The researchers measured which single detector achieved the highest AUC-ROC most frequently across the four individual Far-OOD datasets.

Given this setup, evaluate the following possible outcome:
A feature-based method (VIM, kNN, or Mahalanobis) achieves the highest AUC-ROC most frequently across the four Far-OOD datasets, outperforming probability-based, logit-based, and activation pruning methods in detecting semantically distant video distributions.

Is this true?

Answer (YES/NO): YES